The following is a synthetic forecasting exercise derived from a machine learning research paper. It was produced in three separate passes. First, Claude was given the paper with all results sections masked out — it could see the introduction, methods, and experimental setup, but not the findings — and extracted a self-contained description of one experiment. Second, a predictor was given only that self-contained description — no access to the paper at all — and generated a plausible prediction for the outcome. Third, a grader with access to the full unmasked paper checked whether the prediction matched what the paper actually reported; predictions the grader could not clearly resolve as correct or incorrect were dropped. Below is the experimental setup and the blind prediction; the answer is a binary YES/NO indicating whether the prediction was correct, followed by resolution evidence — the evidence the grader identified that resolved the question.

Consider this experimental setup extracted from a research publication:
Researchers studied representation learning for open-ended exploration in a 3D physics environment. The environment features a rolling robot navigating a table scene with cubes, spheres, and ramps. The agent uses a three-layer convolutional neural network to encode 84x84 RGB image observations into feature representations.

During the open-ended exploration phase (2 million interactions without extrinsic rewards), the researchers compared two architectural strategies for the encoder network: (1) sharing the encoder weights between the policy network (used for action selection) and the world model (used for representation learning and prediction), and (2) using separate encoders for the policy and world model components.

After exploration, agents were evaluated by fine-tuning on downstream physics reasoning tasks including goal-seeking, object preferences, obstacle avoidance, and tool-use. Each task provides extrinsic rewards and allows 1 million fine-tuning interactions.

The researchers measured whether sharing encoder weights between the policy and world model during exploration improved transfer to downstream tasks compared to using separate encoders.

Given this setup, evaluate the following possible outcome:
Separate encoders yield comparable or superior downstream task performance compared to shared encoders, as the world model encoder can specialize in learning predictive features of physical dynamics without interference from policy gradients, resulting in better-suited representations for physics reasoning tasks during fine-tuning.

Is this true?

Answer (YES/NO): NO